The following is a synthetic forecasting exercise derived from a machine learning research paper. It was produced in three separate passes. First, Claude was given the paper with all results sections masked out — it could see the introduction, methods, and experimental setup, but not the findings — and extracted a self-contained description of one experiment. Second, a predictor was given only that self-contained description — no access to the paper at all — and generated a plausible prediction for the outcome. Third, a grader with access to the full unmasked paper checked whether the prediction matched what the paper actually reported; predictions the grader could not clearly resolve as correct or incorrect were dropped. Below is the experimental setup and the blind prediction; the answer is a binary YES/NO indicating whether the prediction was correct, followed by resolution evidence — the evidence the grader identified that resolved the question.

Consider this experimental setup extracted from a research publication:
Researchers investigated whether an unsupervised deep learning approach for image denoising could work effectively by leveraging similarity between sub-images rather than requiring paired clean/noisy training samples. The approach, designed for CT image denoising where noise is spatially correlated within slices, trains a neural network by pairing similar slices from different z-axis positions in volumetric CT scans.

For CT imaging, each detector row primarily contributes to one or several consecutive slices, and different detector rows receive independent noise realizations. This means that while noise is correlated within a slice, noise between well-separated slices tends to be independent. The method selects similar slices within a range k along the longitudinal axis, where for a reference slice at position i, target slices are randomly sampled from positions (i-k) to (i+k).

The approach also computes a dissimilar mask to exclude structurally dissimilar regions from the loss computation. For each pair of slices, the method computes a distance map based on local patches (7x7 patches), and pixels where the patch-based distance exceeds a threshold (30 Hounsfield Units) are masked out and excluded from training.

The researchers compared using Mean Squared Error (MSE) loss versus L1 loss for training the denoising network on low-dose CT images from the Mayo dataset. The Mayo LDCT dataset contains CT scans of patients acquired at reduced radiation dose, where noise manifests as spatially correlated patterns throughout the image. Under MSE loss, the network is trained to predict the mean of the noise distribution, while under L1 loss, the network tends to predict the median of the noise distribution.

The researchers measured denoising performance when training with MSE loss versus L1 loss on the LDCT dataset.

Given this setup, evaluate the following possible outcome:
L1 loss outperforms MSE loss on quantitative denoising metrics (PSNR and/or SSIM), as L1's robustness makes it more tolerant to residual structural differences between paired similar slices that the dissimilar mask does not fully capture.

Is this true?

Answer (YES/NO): YES